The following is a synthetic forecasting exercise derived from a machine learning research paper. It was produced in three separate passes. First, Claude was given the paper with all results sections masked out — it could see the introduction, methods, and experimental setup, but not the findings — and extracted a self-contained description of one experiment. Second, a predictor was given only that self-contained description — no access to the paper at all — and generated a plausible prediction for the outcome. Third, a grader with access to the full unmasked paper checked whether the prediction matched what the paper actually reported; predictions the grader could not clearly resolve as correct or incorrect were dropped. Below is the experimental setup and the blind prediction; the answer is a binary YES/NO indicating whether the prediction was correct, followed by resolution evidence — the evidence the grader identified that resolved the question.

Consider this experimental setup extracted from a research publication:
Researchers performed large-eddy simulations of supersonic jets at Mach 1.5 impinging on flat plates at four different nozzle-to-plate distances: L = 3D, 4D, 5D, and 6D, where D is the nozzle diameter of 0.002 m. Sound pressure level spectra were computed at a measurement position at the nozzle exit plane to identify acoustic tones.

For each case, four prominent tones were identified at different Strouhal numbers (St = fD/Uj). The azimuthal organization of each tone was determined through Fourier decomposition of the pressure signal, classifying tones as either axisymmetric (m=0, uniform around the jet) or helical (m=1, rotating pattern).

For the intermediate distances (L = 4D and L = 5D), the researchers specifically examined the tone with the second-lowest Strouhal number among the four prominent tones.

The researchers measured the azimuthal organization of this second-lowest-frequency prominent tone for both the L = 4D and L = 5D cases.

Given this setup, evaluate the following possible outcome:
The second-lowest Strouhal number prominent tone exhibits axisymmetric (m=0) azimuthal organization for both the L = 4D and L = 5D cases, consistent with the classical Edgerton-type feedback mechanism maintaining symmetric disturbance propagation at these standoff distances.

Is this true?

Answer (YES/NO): NO